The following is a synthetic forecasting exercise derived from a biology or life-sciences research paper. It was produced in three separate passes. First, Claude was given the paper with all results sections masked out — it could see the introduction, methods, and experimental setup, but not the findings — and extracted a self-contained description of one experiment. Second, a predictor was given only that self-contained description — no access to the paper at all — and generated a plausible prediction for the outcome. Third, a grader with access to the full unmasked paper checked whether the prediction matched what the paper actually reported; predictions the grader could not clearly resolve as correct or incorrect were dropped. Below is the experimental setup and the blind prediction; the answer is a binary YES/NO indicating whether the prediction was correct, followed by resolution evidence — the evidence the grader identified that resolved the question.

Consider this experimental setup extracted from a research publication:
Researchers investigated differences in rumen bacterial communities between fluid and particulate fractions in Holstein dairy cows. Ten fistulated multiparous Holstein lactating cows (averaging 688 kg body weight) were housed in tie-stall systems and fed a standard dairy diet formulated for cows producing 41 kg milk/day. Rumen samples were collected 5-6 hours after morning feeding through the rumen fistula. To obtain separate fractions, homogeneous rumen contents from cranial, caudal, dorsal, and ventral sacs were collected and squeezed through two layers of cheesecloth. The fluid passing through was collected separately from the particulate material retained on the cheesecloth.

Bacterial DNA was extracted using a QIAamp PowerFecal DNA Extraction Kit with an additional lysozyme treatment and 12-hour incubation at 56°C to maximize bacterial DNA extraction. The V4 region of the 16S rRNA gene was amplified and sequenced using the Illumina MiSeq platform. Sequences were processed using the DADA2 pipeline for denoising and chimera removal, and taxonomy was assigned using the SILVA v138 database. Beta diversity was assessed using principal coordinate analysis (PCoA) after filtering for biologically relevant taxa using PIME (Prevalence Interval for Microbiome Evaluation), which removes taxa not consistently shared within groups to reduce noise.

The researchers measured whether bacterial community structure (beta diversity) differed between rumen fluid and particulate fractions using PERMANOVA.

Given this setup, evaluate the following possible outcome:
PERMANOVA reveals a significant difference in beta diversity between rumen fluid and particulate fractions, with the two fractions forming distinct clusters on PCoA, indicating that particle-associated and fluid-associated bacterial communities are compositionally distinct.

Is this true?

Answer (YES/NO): NO